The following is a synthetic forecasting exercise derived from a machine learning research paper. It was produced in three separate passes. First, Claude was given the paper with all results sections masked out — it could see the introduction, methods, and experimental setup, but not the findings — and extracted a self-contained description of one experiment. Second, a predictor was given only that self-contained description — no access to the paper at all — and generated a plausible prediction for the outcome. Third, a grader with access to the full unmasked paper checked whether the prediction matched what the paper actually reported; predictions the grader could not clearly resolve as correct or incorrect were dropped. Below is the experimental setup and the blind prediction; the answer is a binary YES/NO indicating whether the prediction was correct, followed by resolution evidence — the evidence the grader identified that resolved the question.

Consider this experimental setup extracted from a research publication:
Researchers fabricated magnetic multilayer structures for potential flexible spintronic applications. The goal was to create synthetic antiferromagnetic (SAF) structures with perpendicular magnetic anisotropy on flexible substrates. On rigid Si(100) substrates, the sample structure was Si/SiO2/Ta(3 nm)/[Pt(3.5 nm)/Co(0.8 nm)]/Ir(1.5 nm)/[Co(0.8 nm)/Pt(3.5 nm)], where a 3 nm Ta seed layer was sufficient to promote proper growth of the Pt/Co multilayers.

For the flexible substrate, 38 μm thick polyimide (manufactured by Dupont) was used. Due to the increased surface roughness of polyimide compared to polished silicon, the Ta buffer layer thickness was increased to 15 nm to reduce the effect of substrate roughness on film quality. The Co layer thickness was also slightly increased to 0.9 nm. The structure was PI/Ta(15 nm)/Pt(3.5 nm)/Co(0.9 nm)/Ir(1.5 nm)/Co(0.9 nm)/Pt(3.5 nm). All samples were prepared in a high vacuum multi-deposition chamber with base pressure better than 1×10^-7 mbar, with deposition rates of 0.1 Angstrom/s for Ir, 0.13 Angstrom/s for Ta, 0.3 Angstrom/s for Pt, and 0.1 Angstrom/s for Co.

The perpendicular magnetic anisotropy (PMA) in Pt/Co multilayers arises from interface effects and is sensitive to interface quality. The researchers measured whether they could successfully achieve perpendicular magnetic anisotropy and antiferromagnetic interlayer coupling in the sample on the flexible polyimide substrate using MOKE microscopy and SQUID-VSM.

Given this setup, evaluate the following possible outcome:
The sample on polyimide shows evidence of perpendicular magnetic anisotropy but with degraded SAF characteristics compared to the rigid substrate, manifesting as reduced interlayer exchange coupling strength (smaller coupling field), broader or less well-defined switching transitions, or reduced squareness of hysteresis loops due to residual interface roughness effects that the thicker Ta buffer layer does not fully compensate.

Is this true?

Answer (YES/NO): NO